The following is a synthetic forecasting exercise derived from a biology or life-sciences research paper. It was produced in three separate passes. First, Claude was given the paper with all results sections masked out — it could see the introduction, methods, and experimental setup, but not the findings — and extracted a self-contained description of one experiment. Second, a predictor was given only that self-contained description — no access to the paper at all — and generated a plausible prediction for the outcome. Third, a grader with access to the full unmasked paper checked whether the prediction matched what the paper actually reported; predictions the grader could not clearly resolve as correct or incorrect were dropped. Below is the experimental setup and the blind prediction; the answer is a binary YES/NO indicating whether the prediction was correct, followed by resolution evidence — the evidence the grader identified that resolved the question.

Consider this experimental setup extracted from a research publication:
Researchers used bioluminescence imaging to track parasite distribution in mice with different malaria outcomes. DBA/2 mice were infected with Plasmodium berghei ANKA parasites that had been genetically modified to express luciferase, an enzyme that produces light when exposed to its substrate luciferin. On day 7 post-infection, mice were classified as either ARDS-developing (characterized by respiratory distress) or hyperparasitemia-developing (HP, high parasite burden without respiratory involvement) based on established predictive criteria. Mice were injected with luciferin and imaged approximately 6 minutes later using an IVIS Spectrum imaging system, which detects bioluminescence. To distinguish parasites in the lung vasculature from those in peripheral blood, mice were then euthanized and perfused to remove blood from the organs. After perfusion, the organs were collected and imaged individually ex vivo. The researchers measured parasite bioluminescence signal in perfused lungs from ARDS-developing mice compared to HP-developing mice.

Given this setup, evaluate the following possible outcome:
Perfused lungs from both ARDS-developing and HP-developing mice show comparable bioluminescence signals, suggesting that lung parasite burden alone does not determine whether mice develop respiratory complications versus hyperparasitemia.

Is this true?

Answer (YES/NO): NO